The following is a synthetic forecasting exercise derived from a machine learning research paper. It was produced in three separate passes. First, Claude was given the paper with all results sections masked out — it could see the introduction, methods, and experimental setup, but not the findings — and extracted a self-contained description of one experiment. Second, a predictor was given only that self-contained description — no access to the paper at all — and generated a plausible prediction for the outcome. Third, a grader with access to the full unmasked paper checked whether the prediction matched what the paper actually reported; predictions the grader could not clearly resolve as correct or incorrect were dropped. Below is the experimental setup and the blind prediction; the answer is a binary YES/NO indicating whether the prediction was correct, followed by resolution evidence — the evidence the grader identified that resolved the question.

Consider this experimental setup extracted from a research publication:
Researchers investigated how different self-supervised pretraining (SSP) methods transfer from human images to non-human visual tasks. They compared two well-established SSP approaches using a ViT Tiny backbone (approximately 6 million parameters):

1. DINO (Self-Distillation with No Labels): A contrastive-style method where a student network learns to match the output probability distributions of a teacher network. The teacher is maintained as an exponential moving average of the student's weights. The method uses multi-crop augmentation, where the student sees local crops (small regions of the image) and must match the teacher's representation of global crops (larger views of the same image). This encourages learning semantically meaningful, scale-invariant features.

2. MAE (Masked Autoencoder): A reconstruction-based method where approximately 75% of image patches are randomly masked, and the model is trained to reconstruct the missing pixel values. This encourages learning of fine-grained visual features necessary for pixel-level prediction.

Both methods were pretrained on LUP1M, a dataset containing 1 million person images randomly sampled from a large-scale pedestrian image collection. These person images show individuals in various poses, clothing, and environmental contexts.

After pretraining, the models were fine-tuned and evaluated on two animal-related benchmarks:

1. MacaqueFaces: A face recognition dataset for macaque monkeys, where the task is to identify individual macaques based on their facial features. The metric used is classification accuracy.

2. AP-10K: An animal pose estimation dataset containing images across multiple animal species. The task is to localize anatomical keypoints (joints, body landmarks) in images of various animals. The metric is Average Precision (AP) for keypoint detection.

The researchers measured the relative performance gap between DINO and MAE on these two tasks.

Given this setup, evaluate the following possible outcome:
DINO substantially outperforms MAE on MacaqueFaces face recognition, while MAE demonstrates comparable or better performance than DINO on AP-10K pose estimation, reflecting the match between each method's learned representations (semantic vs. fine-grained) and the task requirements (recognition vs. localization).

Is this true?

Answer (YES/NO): NO